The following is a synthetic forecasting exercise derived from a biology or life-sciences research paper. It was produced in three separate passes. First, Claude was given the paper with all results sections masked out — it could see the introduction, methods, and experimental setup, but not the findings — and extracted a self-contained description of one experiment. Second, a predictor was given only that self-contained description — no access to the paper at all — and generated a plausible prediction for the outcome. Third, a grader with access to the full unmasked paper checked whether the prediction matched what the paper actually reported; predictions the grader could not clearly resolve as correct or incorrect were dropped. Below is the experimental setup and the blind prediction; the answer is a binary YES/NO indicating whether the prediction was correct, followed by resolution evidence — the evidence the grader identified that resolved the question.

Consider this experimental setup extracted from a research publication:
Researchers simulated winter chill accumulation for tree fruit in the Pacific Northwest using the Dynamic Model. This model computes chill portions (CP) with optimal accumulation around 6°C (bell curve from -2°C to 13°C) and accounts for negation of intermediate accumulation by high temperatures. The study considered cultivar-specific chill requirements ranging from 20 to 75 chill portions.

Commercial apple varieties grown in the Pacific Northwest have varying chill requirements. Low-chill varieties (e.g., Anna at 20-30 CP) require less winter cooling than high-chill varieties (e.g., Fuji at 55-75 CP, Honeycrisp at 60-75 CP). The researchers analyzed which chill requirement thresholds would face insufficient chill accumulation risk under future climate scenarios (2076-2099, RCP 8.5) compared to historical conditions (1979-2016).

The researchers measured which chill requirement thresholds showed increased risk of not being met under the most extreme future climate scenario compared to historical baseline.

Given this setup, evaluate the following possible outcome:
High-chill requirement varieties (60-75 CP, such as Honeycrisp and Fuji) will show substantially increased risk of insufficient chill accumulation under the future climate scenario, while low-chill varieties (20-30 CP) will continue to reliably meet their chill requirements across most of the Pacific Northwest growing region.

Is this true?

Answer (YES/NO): NO